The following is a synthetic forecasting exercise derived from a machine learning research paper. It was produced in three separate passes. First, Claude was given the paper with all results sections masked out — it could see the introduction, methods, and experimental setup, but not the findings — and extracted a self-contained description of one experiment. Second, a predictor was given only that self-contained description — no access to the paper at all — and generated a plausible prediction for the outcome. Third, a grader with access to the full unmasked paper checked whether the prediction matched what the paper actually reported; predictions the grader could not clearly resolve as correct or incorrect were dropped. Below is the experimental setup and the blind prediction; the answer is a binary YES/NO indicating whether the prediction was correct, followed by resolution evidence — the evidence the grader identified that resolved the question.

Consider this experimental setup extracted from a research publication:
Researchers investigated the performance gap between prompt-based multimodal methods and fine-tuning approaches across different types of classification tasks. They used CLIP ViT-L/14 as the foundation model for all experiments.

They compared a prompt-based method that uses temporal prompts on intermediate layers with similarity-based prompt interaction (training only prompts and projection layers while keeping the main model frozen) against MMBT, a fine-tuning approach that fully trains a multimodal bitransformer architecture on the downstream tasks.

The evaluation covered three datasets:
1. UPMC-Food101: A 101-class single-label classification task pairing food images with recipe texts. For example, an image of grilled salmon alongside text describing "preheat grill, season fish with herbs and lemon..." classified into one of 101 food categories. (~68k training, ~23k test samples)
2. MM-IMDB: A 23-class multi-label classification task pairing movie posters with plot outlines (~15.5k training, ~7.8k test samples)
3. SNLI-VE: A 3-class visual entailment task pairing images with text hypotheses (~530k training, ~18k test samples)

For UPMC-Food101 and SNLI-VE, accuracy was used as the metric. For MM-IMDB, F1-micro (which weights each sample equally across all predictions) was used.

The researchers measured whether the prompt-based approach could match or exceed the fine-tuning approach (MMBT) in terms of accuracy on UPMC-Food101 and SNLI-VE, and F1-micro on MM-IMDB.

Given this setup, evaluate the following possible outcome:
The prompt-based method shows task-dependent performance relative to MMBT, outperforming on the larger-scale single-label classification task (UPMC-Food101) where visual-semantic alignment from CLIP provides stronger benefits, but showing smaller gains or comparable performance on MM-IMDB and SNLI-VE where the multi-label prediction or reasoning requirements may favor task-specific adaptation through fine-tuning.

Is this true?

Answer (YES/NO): NO